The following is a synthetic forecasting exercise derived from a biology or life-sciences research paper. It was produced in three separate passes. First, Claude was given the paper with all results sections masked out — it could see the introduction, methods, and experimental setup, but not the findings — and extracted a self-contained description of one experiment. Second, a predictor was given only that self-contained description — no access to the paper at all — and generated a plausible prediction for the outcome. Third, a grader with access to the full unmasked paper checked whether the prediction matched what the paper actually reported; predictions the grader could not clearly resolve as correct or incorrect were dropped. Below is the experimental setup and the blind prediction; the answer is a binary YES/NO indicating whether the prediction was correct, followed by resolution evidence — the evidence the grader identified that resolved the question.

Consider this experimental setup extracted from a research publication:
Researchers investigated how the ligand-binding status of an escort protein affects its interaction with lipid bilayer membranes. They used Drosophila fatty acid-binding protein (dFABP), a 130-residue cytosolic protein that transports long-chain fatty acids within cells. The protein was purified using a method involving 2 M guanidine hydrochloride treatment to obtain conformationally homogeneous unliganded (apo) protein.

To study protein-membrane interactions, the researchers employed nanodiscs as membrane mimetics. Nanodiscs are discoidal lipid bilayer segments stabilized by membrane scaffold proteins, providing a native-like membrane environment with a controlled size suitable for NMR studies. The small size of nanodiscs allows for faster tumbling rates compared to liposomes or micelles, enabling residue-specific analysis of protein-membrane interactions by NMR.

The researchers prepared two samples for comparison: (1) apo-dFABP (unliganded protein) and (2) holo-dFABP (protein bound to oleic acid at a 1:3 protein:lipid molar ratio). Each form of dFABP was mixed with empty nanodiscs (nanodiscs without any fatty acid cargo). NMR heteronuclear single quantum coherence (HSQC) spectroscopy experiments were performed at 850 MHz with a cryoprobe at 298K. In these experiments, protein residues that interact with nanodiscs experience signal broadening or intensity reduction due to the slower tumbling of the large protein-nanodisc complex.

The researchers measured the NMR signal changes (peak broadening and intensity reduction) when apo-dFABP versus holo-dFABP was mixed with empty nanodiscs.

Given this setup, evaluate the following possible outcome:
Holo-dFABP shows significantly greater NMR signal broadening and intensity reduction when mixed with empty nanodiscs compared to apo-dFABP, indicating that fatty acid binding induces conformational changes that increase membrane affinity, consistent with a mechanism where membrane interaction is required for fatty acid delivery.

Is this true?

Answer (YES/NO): NO